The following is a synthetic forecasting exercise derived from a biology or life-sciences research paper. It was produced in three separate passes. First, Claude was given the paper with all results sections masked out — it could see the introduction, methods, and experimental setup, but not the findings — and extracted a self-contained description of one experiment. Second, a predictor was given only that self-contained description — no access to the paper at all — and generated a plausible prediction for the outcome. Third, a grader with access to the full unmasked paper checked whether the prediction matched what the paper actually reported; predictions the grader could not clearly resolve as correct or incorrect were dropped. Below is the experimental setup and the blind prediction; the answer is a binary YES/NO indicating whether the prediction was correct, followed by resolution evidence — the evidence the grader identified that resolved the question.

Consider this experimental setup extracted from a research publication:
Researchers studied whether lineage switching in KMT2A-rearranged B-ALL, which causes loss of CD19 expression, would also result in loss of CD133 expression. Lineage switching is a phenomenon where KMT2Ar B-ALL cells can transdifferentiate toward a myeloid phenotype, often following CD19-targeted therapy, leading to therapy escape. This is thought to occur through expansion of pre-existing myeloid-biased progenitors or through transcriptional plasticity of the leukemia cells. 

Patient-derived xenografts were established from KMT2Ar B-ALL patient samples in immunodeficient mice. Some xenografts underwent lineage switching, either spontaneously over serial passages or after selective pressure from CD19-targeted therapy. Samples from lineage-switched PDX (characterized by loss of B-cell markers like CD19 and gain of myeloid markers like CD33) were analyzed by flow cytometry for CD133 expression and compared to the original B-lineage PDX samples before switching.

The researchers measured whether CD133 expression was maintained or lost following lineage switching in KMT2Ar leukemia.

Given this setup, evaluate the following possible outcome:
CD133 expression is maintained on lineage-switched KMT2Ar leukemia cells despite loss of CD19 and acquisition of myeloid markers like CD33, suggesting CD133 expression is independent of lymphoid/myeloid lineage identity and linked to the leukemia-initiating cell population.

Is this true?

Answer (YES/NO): NO